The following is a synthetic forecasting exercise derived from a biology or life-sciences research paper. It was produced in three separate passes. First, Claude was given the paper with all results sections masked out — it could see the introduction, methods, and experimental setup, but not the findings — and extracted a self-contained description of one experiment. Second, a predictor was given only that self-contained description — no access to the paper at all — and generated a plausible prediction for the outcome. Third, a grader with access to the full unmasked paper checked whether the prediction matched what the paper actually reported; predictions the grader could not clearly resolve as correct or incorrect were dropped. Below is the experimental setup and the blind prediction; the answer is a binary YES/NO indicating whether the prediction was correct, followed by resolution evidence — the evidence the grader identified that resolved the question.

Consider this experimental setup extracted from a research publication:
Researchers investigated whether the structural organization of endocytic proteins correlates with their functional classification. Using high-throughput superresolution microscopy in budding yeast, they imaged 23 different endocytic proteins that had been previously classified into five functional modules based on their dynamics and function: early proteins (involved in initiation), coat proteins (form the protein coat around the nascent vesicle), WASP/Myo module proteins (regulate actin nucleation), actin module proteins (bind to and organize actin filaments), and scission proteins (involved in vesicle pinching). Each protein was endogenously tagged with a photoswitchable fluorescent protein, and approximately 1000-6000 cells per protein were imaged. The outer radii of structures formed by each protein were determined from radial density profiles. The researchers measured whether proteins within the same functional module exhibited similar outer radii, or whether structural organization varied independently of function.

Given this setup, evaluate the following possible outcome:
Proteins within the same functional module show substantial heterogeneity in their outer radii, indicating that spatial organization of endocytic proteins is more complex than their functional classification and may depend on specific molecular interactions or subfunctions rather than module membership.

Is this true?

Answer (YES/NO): NO